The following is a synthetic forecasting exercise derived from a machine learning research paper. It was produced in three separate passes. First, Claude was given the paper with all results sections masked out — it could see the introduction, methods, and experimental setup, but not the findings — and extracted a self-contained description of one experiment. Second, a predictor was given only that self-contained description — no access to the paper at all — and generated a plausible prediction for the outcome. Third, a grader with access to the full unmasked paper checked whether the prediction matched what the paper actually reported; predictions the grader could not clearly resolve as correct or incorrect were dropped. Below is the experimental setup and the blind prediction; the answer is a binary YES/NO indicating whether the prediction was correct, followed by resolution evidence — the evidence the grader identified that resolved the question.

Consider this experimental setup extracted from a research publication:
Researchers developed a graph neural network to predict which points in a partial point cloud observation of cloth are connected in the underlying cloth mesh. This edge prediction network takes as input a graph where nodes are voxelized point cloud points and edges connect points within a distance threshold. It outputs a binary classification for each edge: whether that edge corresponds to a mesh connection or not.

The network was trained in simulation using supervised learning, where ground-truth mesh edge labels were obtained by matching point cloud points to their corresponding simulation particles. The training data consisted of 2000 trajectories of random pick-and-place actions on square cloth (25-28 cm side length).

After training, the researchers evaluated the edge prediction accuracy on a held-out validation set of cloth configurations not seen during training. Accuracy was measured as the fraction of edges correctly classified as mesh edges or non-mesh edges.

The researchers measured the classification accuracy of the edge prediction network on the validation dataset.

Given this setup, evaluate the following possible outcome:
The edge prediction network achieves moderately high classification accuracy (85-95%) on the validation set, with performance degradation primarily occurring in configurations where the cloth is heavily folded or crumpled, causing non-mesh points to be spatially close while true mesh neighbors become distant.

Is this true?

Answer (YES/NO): NO